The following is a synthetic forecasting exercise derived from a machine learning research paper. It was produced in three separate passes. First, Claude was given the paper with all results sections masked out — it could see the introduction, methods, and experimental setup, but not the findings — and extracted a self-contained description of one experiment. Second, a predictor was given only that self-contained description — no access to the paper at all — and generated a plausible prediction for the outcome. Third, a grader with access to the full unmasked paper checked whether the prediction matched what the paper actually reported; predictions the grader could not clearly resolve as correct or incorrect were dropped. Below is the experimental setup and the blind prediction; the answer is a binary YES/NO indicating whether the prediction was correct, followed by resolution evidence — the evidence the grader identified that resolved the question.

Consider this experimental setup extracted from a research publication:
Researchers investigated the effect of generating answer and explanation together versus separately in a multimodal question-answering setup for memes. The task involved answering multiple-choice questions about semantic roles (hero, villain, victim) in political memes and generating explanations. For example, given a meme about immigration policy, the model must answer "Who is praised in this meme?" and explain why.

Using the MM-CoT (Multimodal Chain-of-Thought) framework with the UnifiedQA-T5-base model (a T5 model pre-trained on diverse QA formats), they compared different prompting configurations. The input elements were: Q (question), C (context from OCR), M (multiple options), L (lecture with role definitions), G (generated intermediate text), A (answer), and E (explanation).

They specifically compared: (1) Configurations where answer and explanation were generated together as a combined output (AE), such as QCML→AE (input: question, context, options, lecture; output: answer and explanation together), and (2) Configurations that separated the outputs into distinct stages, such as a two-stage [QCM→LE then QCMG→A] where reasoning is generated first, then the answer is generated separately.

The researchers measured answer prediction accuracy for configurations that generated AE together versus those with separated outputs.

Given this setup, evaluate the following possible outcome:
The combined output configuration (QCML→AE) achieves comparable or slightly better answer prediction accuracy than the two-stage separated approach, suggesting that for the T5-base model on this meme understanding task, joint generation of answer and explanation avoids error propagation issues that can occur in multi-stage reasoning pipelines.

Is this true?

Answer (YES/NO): NO